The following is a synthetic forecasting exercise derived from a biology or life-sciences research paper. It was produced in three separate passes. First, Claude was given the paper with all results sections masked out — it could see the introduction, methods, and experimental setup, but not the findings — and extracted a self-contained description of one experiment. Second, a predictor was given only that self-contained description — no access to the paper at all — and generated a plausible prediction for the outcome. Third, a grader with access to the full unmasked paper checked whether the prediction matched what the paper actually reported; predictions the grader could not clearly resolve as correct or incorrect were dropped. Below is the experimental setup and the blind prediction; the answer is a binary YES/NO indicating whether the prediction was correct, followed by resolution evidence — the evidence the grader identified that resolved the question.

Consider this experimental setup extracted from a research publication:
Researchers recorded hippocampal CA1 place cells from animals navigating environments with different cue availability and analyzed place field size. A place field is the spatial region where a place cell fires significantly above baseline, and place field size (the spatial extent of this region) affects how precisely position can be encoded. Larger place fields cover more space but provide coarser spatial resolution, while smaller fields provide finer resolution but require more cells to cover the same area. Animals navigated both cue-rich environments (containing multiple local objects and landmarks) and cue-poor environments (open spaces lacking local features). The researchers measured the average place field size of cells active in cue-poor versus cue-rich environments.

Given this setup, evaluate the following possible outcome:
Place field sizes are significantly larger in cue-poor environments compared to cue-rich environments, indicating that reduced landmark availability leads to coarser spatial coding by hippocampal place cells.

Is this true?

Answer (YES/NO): YES